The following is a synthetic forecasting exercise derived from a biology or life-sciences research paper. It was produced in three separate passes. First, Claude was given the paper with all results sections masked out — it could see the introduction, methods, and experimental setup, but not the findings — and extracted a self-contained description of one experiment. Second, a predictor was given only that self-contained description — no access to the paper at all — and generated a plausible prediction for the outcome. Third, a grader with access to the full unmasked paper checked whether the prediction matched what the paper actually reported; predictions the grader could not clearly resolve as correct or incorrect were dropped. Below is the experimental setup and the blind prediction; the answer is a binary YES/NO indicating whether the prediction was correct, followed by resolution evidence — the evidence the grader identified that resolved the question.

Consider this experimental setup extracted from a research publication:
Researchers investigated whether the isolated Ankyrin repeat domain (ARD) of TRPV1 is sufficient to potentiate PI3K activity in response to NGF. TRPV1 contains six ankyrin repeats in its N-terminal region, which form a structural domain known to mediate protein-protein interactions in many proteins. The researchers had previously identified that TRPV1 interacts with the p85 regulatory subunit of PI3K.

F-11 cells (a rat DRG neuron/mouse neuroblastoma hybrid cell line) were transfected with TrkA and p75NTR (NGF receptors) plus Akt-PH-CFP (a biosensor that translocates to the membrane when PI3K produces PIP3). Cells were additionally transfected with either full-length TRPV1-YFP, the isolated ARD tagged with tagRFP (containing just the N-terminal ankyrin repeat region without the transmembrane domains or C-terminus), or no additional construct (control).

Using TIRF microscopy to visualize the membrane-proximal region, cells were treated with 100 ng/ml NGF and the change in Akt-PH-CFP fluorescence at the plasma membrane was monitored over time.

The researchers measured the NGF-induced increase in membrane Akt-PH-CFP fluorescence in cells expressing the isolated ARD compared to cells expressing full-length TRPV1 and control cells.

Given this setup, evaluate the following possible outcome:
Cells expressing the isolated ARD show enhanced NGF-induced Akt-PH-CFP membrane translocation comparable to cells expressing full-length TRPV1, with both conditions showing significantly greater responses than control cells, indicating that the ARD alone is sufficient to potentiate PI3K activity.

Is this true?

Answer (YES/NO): YES